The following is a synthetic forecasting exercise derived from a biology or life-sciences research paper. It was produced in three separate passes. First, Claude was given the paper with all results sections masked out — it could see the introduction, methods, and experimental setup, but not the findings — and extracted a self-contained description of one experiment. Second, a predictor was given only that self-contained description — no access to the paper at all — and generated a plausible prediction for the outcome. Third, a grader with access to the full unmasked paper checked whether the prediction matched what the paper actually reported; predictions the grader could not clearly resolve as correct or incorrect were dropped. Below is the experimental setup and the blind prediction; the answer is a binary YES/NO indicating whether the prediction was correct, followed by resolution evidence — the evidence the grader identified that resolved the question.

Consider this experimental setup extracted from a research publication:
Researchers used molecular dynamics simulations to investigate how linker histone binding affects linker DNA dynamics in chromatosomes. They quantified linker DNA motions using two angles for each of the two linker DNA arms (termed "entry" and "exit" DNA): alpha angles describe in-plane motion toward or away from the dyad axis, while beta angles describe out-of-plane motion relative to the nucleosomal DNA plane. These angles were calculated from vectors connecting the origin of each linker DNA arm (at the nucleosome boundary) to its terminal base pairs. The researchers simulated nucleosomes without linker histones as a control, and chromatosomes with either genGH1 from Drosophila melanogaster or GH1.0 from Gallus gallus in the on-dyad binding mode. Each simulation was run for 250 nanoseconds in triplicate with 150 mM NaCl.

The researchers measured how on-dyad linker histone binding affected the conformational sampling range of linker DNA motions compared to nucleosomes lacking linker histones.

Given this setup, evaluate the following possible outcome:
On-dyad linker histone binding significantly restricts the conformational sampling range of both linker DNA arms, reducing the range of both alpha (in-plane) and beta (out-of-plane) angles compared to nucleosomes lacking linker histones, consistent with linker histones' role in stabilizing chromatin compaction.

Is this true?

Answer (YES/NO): YES